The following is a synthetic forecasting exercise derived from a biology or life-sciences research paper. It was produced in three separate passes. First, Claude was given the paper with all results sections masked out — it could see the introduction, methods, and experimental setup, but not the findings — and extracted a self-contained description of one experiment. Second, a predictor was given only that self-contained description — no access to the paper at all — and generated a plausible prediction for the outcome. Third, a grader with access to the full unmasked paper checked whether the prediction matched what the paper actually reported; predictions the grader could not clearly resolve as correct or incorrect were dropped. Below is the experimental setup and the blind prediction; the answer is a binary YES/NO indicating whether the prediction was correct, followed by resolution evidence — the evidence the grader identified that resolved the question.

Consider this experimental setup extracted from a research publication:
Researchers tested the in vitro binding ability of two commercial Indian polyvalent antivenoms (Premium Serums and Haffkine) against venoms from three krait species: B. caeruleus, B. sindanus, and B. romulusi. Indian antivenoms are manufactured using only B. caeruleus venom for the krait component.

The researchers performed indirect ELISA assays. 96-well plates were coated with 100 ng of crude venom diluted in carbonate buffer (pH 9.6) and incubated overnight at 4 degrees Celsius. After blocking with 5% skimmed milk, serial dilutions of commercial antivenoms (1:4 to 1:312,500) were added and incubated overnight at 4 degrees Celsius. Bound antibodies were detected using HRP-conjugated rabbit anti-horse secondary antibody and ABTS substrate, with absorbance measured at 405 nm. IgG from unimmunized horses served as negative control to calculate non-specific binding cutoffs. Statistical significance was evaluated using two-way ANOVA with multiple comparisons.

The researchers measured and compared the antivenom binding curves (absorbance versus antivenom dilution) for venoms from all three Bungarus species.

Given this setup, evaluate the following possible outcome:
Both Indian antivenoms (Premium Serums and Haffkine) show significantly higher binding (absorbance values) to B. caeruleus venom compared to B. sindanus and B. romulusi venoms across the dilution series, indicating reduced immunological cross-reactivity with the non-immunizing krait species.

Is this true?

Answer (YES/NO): NO